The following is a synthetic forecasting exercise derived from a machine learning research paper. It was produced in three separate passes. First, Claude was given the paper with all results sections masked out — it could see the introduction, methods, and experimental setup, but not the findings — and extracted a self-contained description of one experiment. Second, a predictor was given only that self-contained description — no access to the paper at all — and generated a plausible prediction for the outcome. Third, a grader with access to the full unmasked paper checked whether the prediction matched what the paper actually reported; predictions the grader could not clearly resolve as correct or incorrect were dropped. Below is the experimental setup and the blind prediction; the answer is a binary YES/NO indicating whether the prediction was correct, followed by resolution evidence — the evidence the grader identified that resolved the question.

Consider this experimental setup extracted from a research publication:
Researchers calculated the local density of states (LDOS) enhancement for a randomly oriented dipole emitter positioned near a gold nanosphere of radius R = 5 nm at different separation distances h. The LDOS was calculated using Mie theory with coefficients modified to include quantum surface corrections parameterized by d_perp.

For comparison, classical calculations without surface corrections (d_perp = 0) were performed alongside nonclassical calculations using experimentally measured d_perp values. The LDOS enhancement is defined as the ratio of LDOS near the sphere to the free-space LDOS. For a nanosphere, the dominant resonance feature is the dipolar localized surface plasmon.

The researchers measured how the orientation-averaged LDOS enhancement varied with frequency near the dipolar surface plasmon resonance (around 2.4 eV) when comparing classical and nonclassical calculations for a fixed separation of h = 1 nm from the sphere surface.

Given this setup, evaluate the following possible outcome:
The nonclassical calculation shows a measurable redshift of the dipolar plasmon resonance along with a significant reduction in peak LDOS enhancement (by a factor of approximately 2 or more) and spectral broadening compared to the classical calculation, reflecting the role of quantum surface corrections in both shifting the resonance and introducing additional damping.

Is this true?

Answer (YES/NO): NO